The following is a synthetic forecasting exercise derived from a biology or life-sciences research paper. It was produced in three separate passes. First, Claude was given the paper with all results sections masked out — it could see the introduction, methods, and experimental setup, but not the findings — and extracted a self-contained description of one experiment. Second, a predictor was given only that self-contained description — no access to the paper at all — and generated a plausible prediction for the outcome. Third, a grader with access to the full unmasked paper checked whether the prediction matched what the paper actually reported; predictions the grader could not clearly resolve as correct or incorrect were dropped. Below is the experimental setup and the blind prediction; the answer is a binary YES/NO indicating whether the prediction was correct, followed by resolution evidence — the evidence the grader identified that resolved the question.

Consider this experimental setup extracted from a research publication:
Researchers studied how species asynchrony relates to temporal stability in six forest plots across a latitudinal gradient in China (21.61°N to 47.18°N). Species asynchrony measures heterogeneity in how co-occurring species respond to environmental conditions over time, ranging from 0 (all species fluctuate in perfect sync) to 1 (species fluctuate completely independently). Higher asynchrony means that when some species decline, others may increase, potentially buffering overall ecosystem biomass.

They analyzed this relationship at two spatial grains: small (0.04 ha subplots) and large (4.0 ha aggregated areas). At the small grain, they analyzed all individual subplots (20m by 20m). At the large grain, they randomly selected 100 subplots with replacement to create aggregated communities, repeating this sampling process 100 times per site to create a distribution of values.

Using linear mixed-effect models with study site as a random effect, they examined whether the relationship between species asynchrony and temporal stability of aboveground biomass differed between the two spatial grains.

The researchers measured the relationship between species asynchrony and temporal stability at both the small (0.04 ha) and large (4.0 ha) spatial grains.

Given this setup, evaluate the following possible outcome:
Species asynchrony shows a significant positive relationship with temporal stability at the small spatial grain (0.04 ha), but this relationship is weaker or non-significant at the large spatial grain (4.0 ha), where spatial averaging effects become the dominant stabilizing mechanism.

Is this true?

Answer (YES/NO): NO